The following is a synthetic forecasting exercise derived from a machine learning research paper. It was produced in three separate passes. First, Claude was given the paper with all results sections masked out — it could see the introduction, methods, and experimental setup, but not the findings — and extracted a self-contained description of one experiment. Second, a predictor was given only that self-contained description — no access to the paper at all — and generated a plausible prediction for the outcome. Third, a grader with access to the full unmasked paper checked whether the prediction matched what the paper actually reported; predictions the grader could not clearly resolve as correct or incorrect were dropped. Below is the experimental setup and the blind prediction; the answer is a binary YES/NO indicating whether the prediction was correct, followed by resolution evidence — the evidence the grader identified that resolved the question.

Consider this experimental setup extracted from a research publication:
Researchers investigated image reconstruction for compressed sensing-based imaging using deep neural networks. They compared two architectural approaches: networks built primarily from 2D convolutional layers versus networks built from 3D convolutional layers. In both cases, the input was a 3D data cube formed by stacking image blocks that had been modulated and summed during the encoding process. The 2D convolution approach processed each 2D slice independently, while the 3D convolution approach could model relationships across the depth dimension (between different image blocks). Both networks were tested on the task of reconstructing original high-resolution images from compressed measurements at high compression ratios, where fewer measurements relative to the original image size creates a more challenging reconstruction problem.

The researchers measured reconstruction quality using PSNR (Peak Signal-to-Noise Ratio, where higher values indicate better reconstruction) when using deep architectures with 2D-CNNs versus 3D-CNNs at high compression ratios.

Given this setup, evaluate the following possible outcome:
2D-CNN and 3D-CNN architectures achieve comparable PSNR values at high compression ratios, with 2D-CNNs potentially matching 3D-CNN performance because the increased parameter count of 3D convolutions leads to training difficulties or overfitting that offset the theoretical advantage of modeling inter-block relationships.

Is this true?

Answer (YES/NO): NO